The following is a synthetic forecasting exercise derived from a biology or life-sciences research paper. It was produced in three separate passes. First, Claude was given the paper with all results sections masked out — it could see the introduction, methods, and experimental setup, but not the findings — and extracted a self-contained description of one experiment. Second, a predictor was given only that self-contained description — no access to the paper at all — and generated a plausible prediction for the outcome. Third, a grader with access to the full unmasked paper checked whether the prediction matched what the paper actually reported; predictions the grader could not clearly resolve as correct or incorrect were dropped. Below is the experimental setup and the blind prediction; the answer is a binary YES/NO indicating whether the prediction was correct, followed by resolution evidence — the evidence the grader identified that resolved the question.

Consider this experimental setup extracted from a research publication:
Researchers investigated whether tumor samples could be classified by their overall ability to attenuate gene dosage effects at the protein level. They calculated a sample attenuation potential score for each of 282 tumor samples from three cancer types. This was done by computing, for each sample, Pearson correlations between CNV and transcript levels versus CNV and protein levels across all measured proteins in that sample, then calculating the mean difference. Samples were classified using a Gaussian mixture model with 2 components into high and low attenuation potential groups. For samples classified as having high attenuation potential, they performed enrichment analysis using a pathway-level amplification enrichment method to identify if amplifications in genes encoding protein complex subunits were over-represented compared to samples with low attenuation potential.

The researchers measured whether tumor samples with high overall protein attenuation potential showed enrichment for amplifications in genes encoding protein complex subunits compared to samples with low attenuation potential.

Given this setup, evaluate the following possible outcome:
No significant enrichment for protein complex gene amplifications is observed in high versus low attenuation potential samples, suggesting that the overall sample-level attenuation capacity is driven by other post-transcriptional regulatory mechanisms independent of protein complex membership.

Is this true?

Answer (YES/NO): NO